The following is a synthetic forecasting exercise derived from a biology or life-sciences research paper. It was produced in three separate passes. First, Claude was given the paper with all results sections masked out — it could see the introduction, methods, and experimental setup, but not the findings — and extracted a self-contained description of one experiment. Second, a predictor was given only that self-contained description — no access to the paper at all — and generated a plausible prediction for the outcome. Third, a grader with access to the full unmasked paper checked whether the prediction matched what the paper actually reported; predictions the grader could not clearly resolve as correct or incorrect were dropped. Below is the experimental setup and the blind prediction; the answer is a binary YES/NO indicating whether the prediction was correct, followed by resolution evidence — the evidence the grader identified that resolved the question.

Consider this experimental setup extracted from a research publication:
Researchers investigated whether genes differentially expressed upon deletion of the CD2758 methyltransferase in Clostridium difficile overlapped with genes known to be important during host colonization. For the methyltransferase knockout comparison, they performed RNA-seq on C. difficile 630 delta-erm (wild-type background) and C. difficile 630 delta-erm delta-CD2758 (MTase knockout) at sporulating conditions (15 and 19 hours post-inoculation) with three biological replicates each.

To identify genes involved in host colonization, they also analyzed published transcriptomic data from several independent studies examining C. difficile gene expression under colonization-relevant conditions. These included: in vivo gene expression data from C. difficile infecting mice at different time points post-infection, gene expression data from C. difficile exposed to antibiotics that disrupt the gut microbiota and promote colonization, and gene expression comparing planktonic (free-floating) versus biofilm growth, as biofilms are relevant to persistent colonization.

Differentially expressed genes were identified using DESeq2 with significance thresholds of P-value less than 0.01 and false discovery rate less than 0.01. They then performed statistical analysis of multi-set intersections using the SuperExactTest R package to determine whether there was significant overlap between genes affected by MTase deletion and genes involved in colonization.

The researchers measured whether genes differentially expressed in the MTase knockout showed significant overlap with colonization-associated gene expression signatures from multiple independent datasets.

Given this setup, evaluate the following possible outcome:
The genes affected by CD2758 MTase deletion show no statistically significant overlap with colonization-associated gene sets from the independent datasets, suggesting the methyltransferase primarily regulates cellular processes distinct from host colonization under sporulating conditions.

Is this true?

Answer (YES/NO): NO